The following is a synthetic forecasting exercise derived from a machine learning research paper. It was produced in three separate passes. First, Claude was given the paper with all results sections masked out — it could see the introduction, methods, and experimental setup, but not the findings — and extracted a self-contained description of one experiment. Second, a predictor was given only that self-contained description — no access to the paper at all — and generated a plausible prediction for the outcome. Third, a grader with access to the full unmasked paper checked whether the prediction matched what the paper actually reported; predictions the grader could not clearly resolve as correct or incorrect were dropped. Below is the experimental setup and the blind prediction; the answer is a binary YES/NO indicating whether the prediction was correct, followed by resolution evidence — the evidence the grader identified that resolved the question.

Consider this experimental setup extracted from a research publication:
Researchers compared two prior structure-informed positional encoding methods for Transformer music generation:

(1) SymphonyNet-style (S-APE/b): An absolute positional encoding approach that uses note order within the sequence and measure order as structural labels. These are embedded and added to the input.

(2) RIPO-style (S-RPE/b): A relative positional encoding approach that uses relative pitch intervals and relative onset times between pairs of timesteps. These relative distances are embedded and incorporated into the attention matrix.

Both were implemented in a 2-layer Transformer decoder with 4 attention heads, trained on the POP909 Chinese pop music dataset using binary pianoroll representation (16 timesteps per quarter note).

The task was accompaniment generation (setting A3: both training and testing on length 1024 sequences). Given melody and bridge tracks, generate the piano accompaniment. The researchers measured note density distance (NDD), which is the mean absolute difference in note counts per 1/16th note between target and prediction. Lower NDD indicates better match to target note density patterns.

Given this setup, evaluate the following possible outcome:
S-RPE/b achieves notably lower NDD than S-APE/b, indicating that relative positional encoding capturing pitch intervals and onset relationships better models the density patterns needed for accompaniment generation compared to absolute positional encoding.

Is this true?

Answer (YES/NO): NO